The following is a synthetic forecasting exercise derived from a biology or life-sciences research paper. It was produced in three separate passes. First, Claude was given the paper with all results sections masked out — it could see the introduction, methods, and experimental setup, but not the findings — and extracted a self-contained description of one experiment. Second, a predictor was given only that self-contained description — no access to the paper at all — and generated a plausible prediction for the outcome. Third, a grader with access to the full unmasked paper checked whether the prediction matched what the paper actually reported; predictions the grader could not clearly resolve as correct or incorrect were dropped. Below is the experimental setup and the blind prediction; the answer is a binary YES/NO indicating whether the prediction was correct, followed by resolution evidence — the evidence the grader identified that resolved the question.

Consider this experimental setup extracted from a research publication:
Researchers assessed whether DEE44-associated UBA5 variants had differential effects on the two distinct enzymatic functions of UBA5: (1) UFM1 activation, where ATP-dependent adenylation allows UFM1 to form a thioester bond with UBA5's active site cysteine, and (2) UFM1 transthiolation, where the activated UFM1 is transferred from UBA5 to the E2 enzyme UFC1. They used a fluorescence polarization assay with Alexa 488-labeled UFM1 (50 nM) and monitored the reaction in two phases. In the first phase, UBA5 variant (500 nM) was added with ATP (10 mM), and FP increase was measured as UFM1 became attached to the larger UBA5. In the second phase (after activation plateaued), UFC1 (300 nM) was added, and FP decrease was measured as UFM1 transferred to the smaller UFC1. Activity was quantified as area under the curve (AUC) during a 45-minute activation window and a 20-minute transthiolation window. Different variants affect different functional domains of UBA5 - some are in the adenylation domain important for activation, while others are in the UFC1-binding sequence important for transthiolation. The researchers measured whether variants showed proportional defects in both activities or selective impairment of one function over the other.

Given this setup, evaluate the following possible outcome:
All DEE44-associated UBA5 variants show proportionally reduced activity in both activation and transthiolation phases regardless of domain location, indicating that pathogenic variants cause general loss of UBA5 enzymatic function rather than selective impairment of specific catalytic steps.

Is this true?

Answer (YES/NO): NO